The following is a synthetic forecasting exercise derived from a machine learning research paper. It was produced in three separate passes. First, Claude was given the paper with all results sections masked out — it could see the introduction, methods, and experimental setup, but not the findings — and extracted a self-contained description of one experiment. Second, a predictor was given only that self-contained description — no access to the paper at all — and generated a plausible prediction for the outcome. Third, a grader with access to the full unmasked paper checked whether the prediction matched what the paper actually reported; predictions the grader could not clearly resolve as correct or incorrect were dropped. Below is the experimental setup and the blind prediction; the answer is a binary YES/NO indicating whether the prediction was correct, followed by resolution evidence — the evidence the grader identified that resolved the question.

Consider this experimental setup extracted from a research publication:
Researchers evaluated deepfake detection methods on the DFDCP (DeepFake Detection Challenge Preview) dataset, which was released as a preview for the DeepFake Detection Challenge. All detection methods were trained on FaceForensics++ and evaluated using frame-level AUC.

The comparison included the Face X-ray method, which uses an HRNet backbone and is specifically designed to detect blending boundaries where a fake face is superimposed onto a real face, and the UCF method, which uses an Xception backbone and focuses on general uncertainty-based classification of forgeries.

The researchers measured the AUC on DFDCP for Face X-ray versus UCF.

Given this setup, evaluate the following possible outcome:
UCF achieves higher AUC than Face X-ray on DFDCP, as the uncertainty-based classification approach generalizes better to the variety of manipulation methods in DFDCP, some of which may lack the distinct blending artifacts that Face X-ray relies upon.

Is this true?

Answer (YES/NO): YES